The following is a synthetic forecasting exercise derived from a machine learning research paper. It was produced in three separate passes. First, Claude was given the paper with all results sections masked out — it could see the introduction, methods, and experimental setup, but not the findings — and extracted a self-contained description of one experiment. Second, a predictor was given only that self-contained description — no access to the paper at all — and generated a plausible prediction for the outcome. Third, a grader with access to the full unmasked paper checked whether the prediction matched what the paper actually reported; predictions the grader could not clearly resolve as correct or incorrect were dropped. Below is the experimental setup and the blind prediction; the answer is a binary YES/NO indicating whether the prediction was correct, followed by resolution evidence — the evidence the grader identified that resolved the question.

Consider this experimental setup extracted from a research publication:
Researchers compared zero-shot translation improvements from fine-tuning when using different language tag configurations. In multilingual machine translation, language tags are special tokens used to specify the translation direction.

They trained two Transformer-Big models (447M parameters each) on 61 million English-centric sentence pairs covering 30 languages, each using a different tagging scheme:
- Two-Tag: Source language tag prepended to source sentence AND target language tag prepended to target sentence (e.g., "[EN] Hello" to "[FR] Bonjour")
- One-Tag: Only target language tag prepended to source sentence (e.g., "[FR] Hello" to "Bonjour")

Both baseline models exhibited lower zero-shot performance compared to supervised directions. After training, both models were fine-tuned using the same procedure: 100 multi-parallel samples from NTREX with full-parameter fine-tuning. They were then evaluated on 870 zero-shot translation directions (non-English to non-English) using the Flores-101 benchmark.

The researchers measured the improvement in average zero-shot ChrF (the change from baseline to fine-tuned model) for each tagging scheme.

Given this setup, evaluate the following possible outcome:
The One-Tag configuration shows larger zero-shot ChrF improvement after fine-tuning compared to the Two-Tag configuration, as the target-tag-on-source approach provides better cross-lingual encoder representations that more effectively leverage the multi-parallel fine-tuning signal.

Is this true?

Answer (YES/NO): NO